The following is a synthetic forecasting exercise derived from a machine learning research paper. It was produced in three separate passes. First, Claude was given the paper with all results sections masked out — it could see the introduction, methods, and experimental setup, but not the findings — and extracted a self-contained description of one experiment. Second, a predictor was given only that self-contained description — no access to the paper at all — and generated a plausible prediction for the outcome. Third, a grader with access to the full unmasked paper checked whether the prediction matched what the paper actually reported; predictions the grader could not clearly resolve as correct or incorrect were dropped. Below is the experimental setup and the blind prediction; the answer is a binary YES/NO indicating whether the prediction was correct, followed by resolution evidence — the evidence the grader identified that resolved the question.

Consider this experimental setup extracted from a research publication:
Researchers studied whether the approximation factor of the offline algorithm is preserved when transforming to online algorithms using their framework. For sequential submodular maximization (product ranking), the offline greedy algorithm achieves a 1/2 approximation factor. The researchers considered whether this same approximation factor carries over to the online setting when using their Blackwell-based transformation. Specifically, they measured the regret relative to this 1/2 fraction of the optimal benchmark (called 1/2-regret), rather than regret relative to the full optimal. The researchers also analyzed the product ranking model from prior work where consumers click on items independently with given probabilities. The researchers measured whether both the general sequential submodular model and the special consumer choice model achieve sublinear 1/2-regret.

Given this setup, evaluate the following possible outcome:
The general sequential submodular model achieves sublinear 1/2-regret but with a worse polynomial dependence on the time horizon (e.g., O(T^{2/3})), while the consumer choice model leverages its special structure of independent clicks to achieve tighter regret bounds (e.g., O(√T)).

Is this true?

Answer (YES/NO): NO